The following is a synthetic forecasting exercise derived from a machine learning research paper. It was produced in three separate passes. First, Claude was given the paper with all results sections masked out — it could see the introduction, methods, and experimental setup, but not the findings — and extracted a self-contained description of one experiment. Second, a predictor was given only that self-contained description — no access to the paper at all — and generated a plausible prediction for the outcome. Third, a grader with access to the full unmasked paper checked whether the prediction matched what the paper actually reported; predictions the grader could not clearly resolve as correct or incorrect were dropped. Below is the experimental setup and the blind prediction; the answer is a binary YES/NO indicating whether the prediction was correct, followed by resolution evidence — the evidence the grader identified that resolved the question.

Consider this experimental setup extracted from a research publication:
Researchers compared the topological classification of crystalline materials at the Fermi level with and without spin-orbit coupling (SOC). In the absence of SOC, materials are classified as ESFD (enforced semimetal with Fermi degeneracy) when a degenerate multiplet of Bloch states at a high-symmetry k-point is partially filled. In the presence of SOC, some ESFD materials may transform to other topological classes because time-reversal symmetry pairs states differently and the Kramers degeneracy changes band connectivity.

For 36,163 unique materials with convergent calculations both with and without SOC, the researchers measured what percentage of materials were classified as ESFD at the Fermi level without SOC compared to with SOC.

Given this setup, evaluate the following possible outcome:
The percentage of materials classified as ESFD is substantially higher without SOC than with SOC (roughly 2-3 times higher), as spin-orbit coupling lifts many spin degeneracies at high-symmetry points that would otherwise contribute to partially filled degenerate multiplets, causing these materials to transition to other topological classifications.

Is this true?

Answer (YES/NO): NO